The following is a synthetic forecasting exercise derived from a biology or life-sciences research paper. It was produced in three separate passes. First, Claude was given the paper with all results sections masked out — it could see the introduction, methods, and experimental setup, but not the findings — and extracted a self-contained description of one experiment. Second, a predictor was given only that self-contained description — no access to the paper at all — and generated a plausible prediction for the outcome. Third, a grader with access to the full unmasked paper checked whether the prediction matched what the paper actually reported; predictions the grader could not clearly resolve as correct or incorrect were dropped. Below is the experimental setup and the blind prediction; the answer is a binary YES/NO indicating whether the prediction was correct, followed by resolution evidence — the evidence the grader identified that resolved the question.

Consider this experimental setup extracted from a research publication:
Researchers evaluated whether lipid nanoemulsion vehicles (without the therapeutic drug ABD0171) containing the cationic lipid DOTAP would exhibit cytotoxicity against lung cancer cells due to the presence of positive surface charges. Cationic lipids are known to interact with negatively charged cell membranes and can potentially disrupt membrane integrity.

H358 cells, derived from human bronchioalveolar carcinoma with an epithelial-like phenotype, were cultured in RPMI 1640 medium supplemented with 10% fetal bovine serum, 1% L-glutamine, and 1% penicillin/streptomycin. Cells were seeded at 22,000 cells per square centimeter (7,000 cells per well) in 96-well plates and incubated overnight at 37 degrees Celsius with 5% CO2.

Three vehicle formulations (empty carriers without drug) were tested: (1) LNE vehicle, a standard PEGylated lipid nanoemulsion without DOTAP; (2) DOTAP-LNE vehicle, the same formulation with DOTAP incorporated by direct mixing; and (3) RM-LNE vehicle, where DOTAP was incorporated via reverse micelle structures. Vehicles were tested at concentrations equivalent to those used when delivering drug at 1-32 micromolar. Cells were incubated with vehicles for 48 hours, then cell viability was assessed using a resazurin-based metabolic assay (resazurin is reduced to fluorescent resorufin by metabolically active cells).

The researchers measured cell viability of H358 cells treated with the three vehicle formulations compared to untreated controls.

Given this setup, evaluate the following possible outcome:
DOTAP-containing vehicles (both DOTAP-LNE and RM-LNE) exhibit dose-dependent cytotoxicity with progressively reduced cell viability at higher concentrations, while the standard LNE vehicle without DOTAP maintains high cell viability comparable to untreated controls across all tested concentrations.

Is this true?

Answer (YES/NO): NO